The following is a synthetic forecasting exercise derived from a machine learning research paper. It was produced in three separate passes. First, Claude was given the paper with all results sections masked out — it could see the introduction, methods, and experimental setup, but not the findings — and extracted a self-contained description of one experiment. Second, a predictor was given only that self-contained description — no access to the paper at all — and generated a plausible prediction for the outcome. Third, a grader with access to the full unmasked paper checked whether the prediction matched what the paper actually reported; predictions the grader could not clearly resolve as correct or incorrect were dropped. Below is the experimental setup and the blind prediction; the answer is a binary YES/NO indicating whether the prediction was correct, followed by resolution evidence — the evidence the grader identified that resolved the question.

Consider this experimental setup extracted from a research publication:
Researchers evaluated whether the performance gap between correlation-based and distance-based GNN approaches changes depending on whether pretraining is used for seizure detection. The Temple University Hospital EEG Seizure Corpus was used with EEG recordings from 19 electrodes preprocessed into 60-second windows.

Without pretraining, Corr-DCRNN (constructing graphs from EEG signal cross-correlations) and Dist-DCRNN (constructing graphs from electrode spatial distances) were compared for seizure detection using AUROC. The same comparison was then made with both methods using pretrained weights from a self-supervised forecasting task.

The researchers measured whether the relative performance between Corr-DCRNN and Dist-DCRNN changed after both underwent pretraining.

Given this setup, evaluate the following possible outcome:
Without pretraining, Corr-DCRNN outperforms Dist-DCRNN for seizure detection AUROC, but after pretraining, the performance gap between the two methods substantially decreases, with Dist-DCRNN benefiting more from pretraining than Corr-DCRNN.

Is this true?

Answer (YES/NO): NO